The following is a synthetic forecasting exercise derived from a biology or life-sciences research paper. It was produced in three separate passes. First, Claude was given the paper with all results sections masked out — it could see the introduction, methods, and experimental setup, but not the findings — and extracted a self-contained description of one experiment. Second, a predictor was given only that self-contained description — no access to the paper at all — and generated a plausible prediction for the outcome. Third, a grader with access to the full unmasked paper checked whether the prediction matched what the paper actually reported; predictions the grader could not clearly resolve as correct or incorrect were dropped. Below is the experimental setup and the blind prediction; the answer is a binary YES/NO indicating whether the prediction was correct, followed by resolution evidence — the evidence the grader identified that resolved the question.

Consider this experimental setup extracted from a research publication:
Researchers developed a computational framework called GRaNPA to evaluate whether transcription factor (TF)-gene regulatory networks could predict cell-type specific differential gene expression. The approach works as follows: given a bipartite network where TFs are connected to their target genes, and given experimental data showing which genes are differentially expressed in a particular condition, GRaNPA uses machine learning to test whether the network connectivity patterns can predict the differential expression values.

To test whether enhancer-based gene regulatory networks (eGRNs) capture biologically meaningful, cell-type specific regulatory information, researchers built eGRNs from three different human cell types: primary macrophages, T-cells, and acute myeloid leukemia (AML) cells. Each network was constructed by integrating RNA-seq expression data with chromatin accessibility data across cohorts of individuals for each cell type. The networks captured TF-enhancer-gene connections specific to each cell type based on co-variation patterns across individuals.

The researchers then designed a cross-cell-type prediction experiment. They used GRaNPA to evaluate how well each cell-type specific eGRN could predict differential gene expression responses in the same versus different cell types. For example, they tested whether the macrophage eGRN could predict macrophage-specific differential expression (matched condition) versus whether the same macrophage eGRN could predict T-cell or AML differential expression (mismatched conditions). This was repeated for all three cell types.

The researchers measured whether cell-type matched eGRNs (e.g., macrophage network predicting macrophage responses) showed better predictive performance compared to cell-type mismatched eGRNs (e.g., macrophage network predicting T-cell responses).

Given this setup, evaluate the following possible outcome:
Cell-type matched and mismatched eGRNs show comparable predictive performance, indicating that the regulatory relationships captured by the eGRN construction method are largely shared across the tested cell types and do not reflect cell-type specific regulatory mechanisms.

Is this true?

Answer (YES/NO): NO